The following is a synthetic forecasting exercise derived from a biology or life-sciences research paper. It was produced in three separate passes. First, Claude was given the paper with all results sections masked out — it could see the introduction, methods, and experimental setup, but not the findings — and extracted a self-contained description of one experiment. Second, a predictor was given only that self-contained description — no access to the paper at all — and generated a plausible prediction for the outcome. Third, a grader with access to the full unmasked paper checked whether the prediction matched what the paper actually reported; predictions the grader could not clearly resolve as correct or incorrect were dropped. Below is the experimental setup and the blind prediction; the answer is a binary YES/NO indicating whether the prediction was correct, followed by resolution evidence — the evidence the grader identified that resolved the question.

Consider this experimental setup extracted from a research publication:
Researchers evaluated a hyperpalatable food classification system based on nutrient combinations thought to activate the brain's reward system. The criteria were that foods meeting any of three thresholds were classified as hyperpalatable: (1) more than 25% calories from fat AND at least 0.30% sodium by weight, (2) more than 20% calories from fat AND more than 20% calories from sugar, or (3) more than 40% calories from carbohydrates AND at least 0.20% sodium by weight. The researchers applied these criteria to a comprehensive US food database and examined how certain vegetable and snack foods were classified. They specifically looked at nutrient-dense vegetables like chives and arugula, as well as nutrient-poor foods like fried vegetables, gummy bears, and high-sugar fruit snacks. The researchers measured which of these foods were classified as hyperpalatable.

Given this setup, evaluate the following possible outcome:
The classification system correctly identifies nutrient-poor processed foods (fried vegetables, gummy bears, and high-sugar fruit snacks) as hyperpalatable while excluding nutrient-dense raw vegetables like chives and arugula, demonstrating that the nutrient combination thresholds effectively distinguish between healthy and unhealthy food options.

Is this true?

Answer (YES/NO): NO